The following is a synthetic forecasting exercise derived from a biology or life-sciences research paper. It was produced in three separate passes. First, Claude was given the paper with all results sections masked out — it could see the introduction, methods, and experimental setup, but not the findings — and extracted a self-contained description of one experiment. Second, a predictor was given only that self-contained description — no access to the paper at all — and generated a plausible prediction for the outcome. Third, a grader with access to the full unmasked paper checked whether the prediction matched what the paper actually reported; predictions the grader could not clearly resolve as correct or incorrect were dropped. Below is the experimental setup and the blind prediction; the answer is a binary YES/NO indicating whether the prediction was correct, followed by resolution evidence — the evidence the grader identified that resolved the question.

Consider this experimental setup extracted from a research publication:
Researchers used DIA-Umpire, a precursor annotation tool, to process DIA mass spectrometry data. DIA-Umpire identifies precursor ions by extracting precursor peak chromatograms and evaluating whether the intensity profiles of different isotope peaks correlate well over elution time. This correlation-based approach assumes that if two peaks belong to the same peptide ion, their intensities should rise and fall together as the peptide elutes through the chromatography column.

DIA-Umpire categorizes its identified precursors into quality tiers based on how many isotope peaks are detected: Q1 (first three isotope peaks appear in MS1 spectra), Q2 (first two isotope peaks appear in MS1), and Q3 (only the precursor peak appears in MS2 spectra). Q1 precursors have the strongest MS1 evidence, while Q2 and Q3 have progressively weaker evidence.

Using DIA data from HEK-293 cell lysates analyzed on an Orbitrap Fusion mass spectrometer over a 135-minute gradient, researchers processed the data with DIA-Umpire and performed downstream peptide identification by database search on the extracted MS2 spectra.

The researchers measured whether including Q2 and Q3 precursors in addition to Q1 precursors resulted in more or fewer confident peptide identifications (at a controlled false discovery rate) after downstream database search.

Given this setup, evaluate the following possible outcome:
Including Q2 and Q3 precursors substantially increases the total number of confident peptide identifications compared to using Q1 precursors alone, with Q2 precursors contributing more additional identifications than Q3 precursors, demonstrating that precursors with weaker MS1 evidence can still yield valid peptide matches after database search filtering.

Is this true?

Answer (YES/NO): NO